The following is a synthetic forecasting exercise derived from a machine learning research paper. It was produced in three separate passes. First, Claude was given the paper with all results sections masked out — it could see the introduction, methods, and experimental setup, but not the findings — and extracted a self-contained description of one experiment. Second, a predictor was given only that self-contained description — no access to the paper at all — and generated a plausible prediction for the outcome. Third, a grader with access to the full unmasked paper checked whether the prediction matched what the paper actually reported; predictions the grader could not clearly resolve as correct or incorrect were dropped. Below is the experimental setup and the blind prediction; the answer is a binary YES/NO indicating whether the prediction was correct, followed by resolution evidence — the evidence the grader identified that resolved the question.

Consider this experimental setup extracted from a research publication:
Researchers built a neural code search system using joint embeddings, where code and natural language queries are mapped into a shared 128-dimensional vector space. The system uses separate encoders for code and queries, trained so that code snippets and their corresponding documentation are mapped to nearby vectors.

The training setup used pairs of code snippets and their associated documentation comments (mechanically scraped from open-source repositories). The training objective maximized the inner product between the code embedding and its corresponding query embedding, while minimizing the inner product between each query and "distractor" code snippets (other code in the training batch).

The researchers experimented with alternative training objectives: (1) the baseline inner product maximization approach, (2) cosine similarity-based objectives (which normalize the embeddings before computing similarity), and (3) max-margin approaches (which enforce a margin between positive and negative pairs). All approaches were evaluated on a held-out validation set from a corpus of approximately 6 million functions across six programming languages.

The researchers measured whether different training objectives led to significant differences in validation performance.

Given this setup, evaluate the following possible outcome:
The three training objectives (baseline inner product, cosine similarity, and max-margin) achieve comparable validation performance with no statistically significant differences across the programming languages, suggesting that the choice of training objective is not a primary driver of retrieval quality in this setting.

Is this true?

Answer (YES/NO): YES